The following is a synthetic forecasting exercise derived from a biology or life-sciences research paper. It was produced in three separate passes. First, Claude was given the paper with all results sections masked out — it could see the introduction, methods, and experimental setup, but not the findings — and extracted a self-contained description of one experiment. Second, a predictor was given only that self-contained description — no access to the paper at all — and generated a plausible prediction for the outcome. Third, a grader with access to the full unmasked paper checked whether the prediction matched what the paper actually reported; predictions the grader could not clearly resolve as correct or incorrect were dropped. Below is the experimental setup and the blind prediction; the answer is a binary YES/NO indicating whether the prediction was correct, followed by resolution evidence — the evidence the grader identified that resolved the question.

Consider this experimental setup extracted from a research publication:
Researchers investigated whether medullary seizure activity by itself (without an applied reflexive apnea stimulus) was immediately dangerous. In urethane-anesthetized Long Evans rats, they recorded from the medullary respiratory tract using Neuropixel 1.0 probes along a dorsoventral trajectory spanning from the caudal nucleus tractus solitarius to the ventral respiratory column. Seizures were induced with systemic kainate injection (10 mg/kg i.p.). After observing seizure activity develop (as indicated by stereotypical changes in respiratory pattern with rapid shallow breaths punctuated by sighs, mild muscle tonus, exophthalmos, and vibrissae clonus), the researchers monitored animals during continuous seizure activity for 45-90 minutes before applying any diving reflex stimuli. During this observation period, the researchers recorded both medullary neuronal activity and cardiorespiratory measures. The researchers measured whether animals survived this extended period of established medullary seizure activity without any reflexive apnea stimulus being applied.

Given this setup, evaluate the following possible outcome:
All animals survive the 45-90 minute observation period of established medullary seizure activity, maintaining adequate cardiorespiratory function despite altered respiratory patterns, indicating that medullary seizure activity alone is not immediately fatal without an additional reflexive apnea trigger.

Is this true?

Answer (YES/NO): YES